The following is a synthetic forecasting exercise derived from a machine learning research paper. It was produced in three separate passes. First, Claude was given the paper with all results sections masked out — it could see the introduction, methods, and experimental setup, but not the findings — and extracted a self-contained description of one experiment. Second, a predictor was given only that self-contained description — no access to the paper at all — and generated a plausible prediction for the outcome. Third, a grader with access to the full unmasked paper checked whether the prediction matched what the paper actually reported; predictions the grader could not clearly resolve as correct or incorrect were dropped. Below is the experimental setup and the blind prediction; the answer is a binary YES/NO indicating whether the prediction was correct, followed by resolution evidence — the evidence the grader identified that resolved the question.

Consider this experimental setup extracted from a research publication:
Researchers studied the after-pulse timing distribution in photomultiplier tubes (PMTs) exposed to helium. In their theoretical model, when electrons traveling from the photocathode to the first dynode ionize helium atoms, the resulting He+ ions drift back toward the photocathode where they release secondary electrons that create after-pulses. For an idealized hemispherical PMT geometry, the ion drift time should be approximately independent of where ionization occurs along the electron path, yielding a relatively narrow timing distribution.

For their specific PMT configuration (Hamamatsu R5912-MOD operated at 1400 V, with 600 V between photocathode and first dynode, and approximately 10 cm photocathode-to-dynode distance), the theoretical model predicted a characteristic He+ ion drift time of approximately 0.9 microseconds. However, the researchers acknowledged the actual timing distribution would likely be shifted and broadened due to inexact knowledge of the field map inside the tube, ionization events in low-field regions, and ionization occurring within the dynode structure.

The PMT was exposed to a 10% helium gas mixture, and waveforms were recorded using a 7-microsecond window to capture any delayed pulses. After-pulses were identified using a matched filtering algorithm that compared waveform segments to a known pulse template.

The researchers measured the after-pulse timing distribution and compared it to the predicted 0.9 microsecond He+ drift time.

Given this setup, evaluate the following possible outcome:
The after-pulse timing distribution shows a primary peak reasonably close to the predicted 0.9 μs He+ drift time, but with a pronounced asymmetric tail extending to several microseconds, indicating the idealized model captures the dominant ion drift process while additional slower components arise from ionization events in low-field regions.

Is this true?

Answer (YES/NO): NO